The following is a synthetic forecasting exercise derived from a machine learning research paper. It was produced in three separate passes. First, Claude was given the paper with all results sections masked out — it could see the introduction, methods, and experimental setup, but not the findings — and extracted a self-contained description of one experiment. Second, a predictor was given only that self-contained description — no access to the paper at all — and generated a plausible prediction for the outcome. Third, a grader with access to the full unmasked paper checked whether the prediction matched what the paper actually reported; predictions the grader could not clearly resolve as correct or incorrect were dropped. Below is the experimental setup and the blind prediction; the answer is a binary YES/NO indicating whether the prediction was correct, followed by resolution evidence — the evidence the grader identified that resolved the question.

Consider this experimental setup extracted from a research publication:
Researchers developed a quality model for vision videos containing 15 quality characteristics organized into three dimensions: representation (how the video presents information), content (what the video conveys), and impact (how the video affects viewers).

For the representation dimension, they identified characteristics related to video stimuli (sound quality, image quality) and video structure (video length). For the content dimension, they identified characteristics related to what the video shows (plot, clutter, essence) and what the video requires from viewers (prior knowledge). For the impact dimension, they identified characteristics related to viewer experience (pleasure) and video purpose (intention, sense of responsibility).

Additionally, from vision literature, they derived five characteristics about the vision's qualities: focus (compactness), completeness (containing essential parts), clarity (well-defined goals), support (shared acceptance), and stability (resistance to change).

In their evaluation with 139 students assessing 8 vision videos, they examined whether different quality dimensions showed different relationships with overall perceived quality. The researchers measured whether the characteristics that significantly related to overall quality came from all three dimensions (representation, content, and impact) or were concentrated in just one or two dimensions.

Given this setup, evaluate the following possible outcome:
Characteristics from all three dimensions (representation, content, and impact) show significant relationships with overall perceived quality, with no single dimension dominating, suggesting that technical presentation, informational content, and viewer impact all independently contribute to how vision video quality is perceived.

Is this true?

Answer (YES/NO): YES